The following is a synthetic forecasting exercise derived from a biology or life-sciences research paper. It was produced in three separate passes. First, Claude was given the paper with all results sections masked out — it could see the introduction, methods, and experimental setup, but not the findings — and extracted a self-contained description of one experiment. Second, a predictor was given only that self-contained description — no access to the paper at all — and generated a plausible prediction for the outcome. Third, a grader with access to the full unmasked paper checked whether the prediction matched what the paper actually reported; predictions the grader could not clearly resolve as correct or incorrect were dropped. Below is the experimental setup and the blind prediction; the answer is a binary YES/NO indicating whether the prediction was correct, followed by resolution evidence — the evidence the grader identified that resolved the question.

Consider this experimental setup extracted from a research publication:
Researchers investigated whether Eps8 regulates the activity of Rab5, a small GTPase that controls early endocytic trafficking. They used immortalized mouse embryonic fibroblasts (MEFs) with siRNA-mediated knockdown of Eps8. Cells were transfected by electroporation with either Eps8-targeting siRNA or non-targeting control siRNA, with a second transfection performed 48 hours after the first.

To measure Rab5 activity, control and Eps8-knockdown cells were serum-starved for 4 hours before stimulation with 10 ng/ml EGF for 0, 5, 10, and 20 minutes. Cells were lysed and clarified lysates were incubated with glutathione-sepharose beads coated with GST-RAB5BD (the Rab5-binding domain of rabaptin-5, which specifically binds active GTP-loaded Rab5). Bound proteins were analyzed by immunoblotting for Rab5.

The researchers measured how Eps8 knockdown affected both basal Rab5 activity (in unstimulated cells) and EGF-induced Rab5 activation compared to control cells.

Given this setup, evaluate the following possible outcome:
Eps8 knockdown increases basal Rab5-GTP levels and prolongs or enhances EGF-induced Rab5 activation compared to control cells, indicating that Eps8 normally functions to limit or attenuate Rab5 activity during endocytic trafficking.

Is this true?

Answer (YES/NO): NO